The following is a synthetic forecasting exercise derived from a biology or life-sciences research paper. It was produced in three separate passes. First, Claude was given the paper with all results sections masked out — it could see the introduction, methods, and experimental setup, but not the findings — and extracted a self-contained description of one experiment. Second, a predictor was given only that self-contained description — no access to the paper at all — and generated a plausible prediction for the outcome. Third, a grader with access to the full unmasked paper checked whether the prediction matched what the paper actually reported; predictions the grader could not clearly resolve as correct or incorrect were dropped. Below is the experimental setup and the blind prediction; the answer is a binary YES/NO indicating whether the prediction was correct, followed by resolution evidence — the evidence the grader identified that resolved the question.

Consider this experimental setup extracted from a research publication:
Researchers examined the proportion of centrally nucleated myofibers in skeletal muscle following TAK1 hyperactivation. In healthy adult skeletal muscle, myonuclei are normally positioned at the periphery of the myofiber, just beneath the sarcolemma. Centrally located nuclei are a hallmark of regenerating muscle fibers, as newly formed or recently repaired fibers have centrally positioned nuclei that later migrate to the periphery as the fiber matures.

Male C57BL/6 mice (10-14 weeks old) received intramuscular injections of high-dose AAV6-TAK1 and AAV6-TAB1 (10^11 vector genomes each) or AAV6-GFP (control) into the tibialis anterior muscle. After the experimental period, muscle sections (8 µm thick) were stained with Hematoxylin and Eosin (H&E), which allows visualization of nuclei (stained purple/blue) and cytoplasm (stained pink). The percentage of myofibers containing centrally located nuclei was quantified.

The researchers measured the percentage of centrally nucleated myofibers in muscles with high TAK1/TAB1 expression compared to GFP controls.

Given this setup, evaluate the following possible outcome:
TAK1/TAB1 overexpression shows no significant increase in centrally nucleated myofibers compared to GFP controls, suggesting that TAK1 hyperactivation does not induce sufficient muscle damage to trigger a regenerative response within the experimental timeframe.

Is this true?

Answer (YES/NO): NO